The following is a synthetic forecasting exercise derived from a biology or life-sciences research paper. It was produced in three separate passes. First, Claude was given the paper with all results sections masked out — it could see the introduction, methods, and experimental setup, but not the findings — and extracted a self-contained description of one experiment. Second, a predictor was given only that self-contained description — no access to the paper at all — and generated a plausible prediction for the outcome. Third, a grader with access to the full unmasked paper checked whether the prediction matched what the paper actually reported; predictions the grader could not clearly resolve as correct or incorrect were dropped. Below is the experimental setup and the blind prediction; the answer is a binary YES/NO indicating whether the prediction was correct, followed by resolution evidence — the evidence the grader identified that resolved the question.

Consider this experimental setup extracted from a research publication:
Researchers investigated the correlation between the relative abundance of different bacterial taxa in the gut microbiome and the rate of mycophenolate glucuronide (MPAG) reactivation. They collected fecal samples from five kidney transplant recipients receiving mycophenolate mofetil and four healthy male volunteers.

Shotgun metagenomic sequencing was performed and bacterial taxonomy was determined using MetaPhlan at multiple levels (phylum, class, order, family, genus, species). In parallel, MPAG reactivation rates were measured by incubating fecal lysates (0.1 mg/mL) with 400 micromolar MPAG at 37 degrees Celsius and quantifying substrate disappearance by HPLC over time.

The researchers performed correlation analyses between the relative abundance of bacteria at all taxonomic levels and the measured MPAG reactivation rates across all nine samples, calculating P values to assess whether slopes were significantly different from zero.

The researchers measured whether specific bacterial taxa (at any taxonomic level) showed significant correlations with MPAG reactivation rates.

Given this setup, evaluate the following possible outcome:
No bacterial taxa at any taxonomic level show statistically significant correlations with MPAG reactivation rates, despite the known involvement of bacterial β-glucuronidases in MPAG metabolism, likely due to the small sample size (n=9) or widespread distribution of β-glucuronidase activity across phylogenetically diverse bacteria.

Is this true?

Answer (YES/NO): NO